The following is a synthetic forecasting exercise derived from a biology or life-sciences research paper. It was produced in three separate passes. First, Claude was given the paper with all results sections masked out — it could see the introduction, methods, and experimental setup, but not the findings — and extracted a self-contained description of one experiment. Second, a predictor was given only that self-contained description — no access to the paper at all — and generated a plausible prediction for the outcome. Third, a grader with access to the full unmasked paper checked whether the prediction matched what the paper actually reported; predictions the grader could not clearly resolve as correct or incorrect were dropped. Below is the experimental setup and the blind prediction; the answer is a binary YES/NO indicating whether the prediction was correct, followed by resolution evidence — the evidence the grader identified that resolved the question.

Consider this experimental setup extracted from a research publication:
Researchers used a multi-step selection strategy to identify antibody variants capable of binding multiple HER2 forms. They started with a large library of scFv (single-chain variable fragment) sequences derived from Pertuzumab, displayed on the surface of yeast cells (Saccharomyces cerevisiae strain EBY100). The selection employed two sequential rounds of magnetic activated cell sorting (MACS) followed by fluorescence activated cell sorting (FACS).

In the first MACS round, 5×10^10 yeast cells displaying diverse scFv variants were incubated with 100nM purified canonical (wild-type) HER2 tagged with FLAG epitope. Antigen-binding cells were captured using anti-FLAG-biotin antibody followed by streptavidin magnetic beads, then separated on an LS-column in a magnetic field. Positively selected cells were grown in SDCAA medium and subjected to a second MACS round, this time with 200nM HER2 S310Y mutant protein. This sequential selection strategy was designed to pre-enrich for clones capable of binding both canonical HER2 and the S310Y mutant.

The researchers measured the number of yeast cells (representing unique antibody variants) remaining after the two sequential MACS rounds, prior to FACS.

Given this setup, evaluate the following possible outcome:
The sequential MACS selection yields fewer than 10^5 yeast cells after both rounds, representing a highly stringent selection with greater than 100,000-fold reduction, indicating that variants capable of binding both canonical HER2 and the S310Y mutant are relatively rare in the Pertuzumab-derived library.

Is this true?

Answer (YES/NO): NO